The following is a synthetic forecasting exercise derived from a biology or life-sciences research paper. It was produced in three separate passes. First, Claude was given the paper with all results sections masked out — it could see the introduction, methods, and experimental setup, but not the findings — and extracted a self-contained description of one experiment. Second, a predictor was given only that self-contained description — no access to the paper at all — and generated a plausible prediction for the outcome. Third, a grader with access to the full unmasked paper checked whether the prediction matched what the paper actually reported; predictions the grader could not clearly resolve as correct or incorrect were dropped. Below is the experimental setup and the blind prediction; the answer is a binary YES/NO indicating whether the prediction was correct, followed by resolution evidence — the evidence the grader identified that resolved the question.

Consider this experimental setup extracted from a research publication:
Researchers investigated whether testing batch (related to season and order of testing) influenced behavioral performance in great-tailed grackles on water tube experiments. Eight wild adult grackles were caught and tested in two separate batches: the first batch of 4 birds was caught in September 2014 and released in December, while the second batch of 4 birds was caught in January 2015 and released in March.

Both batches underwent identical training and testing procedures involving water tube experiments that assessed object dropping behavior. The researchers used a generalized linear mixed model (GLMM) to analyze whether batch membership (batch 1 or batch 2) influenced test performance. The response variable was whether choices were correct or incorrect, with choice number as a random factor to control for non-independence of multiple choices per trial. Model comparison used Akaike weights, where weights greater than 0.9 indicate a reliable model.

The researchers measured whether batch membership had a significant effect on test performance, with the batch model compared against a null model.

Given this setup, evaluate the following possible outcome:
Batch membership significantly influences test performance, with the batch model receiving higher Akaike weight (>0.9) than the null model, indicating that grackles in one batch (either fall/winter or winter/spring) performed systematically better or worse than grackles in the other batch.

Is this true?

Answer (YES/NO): NO